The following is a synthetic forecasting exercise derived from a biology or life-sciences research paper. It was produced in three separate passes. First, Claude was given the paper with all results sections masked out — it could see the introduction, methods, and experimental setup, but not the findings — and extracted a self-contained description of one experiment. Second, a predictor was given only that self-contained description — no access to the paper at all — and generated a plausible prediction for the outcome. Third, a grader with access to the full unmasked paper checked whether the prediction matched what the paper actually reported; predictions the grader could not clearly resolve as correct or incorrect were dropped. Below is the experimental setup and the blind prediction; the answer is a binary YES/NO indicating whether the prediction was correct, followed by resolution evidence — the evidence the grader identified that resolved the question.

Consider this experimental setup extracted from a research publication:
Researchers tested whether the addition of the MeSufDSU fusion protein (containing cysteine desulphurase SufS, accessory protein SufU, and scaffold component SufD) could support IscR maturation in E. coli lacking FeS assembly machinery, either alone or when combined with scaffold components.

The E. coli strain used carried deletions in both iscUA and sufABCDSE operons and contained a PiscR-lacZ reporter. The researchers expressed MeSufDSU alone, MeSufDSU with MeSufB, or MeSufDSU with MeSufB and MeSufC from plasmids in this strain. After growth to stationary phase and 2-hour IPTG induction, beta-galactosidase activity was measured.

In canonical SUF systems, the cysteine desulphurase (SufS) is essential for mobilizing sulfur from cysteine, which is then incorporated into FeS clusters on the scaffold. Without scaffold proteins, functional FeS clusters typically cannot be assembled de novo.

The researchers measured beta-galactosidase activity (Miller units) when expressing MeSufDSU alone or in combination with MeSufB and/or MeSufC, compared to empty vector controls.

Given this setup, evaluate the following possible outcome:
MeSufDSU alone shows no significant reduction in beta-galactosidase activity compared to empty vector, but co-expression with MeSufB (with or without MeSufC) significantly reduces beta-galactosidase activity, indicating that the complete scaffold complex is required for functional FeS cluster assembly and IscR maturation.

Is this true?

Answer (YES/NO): NO